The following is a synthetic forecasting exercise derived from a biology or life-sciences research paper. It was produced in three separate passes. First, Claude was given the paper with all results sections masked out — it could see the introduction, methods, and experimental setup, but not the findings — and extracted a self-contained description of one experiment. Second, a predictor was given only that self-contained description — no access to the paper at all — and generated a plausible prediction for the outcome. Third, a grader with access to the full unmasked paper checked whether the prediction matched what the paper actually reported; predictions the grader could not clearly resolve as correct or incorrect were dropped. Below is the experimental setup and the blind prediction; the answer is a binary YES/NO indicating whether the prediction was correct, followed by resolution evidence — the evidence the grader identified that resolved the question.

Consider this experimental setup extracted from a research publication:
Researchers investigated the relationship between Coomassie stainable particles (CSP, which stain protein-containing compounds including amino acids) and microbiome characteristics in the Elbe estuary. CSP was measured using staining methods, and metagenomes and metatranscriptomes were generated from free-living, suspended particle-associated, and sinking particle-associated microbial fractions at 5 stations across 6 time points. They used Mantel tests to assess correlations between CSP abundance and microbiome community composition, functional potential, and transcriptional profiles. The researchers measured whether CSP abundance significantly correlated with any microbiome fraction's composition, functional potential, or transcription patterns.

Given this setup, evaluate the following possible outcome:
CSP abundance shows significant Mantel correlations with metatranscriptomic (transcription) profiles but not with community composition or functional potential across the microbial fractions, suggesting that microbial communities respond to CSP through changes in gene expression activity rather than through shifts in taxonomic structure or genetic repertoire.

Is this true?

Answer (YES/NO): NO